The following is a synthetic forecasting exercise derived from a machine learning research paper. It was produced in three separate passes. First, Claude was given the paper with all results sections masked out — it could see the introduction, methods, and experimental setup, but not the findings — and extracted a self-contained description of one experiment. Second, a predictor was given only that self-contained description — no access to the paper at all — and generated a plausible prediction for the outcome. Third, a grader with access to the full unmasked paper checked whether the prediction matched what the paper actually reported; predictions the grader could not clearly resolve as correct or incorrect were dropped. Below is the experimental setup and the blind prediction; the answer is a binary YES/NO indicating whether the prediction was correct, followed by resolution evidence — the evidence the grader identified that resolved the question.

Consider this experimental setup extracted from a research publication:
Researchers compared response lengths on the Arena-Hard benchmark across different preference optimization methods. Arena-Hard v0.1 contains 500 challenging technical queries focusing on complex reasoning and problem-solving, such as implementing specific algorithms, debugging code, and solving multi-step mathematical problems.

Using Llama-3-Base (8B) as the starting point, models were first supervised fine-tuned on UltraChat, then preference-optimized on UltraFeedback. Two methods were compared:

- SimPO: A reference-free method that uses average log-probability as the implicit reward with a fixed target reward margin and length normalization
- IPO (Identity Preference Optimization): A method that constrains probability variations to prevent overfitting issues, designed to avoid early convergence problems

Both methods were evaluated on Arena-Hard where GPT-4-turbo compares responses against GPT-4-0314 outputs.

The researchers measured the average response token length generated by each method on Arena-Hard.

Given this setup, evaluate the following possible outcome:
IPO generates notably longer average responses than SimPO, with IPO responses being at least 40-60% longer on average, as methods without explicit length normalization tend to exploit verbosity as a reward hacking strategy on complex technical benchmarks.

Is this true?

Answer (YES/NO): NO